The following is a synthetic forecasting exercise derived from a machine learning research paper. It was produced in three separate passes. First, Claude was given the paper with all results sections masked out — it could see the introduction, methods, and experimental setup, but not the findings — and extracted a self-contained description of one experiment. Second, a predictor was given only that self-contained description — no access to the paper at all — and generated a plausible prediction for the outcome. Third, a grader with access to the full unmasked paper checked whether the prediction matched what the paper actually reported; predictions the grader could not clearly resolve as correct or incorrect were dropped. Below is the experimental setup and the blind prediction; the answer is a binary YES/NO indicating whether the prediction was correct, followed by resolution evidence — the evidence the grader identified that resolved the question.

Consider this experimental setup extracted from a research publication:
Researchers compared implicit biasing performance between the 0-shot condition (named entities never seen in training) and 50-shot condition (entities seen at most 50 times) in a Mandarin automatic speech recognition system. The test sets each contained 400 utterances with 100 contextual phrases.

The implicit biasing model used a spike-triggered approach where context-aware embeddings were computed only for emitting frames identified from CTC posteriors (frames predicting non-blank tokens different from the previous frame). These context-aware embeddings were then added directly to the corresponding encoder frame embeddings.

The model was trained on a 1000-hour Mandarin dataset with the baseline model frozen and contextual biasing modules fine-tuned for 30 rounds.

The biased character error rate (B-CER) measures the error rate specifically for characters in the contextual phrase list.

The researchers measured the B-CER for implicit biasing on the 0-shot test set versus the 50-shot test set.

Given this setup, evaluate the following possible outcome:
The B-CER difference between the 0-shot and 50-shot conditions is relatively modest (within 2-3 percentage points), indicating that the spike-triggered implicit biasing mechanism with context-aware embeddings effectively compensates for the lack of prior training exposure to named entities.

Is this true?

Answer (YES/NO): NO